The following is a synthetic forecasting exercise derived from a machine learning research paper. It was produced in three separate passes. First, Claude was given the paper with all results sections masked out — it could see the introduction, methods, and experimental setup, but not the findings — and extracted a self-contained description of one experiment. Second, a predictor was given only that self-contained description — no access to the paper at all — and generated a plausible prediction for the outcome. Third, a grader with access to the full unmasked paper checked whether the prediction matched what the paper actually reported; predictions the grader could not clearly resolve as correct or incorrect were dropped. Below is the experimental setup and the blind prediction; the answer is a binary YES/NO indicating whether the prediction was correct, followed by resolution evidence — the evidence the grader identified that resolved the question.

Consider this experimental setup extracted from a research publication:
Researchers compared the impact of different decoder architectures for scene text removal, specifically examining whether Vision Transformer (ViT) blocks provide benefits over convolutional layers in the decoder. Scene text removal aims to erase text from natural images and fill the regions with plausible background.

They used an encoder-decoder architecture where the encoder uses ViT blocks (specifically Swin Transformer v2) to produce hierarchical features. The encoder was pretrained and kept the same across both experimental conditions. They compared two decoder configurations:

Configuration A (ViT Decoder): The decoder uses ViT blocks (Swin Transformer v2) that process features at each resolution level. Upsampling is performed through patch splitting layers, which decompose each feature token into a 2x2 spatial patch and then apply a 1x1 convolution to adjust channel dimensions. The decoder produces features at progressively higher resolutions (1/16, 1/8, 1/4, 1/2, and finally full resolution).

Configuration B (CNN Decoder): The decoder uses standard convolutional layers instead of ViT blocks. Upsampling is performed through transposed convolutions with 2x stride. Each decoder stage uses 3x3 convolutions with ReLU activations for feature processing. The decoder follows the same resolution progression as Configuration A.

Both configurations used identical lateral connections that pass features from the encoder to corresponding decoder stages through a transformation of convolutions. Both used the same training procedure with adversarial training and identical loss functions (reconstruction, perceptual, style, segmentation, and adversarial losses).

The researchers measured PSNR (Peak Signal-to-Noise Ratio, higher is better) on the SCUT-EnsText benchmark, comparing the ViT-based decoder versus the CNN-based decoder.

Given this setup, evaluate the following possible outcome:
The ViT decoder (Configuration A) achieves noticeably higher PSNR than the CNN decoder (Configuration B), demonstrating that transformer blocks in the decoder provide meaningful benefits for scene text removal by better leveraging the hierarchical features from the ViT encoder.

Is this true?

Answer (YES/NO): YES